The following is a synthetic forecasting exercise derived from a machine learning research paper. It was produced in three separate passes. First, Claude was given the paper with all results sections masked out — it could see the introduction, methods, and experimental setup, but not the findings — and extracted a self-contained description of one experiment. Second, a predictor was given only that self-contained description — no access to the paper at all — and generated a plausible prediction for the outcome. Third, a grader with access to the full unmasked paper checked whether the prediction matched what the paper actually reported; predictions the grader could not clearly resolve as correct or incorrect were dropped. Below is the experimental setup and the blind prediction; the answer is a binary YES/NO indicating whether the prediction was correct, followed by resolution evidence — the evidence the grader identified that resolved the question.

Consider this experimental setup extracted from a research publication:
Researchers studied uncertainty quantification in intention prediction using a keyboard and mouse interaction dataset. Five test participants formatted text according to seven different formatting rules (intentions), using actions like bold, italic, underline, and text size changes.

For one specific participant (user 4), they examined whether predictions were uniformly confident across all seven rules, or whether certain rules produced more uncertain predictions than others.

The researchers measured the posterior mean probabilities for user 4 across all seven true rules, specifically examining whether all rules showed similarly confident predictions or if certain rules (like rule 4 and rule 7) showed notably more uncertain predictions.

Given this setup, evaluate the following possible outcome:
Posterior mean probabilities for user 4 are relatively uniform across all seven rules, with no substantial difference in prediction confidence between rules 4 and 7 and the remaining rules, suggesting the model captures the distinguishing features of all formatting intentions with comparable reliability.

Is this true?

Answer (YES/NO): NO